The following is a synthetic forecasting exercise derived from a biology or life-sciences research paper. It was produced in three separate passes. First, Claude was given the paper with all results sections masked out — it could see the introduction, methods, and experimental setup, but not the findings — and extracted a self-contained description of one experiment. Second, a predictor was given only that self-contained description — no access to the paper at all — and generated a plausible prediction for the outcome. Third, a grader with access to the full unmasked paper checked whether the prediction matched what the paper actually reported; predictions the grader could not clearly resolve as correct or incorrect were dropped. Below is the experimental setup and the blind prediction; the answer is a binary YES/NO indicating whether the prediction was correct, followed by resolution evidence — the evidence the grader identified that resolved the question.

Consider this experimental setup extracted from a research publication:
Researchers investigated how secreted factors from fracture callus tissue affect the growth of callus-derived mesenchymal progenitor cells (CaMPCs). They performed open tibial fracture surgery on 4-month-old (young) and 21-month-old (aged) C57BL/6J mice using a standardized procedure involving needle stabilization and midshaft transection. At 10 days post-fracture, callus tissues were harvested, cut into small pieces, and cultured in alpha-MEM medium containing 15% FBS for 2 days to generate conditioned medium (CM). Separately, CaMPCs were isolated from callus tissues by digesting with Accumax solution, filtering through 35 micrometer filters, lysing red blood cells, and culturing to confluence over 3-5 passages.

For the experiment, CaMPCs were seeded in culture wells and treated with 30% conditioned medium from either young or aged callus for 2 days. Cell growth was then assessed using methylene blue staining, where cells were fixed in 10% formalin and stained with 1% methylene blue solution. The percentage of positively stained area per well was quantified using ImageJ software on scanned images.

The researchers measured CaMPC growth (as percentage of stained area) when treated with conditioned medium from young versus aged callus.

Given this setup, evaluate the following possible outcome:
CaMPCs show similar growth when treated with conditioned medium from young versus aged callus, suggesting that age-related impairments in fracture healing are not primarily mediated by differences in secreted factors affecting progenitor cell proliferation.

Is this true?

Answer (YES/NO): NO